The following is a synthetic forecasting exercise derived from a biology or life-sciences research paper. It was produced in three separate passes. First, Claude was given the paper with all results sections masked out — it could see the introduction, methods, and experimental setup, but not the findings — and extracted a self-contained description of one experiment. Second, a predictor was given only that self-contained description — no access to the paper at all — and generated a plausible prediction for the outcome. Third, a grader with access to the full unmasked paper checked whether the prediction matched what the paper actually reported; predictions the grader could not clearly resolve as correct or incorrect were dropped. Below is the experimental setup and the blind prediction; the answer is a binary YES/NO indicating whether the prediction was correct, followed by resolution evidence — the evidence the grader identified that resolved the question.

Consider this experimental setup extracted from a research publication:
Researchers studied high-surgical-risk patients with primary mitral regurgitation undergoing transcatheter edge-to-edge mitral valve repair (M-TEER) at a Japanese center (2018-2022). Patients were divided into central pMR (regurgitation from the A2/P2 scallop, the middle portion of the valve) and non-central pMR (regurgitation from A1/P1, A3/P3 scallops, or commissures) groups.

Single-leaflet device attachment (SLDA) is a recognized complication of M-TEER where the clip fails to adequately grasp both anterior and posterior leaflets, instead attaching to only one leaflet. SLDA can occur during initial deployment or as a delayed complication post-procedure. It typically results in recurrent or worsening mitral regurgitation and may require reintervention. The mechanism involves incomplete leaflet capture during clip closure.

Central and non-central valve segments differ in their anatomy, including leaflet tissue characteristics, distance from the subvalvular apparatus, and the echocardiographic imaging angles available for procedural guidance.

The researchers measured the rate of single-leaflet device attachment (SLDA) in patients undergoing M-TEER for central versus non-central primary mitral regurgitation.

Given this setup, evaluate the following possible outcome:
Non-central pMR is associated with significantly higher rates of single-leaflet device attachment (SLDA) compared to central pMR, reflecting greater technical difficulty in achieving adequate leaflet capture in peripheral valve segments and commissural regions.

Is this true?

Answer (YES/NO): YES